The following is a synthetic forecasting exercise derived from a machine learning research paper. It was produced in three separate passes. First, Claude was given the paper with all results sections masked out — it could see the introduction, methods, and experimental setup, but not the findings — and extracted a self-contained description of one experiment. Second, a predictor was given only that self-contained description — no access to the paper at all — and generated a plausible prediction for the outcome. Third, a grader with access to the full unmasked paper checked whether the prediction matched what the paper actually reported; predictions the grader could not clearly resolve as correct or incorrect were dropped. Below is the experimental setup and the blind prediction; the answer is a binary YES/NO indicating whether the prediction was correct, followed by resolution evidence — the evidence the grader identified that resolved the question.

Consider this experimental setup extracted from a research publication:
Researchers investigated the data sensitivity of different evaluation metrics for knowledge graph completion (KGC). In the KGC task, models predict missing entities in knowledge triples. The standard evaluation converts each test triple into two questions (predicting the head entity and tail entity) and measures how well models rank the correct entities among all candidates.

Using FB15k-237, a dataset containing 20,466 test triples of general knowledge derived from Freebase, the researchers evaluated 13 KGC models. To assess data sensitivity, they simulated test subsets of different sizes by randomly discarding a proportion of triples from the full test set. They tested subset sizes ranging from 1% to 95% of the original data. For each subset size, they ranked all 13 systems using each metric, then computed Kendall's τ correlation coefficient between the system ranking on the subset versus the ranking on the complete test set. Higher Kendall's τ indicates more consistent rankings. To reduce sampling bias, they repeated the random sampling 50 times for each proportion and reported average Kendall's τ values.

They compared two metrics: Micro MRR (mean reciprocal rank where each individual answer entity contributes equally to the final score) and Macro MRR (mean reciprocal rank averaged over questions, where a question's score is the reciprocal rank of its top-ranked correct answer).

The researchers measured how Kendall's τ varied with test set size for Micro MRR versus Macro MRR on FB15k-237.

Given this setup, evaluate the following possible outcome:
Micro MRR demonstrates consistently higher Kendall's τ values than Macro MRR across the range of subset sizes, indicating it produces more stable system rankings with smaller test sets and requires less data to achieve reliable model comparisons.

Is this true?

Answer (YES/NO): NO